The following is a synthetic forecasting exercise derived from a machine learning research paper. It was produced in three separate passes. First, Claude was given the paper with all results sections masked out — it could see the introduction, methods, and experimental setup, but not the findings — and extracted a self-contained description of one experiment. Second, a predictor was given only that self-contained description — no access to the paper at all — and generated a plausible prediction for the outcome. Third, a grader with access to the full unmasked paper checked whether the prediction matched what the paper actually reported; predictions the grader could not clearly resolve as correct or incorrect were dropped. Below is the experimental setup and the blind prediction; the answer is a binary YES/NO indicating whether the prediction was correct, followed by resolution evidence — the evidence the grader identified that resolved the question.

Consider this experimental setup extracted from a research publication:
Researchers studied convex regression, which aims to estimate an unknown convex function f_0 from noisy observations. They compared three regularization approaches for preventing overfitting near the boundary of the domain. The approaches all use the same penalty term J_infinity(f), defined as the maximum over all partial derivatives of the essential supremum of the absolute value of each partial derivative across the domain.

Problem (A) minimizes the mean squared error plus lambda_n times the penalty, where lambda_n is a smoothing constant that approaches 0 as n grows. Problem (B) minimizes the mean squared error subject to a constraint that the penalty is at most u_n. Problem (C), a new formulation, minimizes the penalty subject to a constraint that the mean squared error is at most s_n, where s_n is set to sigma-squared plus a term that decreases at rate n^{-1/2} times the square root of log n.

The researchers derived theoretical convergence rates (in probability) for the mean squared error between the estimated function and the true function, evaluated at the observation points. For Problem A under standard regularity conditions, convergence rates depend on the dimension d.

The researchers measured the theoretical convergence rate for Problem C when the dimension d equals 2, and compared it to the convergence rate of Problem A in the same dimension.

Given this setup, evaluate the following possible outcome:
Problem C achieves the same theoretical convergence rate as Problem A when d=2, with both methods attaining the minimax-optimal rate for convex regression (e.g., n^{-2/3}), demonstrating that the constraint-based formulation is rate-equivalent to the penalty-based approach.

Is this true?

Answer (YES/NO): NO